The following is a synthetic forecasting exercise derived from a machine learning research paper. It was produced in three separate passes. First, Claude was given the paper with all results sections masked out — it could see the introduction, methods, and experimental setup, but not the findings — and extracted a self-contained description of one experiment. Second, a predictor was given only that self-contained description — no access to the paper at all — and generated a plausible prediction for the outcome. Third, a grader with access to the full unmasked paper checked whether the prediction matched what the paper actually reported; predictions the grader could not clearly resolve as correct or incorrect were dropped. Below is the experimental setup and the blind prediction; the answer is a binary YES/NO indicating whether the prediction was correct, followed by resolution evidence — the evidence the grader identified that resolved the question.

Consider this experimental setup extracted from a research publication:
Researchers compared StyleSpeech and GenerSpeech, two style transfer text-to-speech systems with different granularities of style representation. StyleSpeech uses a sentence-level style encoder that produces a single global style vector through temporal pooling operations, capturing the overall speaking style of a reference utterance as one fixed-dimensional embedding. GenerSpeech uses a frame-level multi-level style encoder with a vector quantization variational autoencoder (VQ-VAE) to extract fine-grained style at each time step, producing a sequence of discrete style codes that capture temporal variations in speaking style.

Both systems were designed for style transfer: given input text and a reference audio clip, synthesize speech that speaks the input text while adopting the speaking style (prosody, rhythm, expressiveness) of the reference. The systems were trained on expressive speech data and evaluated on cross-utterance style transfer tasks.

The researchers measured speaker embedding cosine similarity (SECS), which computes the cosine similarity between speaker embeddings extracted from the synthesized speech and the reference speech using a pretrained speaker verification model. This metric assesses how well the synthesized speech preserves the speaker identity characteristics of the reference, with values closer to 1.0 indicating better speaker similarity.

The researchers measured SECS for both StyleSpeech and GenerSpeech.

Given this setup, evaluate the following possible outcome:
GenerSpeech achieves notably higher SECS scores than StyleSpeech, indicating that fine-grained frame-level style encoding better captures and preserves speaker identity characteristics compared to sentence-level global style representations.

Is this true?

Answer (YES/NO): NO